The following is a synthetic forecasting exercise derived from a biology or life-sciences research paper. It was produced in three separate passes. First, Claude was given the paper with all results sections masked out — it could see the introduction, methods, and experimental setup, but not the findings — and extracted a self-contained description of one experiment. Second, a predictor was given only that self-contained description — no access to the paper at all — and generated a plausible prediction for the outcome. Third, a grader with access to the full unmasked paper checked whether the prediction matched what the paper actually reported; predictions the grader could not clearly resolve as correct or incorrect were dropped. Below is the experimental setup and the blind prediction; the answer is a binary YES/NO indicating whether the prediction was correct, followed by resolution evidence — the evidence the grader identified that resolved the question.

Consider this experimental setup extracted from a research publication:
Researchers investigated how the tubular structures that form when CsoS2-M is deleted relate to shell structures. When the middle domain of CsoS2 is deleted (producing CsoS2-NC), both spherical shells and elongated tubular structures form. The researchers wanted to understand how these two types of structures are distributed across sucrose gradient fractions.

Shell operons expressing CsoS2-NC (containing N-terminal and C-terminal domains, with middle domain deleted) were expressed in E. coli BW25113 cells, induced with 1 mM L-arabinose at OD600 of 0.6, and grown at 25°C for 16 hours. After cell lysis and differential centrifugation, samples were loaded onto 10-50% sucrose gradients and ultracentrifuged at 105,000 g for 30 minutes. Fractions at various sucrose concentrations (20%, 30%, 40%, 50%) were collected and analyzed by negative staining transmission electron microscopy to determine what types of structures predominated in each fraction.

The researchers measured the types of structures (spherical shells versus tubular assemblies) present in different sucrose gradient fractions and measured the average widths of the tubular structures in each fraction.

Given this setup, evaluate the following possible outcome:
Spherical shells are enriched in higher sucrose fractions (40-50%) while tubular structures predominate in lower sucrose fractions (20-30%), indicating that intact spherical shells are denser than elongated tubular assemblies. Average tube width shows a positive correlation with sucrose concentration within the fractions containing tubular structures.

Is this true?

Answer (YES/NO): NO